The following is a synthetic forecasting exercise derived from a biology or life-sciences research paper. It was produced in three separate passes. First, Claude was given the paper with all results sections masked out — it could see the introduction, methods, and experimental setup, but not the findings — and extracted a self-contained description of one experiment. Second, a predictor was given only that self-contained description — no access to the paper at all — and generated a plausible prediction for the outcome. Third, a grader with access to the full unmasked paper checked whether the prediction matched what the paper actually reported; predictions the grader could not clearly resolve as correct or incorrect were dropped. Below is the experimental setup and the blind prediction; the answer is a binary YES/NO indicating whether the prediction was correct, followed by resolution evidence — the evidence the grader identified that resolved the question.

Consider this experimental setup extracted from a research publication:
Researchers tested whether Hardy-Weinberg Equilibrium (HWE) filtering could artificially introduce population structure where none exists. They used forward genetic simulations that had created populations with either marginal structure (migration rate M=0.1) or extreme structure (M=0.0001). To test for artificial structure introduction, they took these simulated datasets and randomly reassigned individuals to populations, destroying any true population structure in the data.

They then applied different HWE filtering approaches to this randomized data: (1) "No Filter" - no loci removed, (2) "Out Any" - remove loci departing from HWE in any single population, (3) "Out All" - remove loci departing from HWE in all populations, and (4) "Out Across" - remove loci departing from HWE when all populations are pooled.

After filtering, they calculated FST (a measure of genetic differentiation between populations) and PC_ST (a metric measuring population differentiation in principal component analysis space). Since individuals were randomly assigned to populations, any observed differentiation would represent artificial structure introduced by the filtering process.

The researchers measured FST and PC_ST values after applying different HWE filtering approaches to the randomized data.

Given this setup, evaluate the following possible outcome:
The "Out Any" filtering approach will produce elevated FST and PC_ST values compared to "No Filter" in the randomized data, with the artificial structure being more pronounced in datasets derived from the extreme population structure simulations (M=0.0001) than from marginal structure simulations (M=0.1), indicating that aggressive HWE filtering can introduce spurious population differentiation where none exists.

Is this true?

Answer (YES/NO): NO